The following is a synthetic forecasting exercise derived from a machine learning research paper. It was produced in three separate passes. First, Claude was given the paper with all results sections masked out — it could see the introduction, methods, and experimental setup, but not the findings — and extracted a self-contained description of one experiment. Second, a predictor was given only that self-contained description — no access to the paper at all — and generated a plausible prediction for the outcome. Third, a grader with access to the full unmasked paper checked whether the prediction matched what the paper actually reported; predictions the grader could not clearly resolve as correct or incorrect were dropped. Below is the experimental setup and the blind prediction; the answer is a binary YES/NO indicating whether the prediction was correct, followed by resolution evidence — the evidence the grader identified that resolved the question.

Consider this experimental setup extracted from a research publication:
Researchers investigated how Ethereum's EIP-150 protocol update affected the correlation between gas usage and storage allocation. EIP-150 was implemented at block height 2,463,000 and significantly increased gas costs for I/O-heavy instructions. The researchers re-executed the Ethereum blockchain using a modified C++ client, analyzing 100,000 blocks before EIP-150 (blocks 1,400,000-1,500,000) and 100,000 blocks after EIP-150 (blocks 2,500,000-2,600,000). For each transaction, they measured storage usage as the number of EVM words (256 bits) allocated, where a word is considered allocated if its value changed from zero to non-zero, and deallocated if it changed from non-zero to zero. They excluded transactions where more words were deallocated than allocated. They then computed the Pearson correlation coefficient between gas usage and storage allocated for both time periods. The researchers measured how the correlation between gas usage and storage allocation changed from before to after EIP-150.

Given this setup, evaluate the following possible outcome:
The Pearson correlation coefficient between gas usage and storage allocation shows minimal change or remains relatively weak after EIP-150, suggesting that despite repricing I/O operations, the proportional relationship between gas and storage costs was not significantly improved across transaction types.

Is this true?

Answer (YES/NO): NO